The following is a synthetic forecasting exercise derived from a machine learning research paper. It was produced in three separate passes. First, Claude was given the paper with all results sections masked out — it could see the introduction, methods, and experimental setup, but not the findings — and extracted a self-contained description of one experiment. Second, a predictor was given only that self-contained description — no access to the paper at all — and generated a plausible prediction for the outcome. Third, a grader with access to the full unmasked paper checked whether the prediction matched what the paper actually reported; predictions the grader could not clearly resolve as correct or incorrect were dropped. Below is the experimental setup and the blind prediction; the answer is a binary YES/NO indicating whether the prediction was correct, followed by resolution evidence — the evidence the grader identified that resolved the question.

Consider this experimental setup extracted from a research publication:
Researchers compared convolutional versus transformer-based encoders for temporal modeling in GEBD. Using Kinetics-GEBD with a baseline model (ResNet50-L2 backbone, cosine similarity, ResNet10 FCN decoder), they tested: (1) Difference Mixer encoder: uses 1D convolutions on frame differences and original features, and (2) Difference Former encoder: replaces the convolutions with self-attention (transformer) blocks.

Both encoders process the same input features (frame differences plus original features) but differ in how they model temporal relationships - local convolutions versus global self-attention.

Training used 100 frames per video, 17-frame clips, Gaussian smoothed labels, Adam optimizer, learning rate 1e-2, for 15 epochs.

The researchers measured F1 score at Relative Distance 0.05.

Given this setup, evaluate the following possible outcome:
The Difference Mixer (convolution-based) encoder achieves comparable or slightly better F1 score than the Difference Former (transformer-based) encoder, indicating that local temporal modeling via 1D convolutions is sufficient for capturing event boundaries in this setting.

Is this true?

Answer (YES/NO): YES